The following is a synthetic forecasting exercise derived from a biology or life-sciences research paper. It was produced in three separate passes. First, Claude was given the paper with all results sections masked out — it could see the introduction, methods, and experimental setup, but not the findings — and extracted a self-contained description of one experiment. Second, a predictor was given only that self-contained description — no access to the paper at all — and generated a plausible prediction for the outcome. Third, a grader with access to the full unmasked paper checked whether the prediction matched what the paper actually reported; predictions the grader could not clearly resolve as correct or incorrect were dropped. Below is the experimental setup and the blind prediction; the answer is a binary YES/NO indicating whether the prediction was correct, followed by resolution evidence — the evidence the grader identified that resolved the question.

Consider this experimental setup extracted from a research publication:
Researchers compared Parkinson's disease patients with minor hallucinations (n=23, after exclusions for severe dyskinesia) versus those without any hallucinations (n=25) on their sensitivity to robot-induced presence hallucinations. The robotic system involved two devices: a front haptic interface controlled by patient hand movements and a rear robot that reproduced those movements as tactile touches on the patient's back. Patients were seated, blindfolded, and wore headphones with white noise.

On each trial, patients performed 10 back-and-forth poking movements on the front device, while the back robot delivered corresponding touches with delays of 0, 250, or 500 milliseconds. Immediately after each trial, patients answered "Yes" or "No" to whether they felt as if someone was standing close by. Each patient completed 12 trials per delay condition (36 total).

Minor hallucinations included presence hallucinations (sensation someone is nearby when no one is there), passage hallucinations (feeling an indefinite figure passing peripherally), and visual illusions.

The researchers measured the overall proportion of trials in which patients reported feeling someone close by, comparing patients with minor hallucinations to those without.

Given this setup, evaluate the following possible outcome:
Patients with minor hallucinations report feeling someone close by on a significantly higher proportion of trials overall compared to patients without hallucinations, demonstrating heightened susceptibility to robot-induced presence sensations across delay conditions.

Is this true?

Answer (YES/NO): YES